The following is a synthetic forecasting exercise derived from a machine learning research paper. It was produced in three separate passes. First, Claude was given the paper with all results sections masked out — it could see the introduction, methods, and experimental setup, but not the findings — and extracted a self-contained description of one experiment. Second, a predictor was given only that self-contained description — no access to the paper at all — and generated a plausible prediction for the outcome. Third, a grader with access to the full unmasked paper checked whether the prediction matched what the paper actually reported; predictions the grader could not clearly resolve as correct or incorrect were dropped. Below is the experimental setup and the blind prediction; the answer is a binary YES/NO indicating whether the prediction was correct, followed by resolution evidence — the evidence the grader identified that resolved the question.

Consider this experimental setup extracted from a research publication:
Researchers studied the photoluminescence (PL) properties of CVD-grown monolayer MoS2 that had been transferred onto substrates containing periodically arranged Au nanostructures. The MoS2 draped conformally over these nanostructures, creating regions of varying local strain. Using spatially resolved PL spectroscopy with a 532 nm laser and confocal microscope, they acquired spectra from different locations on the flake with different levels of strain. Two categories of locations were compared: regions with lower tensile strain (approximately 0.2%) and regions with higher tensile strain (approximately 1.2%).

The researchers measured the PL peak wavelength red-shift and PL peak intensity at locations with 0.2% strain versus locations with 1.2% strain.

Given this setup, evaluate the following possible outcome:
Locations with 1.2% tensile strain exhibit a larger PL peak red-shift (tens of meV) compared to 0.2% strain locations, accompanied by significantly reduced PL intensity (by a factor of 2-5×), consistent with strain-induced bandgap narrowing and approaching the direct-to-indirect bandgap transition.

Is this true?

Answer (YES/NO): YES